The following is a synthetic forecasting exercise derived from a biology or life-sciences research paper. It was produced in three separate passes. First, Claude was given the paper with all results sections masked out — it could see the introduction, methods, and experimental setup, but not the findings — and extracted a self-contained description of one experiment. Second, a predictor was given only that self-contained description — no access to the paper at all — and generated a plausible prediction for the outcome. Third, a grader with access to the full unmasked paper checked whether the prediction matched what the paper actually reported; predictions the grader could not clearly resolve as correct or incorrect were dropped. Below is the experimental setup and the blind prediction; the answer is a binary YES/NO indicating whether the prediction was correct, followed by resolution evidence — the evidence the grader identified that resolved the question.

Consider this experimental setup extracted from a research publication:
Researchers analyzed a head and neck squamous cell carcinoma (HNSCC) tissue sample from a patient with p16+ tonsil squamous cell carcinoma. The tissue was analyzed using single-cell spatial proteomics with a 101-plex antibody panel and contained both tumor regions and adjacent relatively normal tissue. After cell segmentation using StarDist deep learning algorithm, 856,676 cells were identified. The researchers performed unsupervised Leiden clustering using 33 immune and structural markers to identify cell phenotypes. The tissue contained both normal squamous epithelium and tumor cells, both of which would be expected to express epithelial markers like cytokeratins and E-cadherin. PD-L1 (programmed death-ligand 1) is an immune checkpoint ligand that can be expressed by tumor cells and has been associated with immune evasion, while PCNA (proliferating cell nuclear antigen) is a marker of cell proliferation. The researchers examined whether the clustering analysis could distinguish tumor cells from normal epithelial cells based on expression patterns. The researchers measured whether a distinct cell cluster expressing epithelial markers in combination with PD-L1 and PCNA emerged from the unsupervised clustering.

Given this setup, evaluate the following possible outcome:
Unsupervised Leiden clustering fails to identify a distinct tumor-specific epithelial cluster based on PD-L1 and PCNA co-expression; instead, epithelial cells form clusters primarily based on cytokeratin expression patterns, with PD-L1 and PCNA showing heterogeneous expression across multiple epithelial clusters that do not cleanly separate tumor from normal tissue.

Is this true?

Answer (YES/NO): NO